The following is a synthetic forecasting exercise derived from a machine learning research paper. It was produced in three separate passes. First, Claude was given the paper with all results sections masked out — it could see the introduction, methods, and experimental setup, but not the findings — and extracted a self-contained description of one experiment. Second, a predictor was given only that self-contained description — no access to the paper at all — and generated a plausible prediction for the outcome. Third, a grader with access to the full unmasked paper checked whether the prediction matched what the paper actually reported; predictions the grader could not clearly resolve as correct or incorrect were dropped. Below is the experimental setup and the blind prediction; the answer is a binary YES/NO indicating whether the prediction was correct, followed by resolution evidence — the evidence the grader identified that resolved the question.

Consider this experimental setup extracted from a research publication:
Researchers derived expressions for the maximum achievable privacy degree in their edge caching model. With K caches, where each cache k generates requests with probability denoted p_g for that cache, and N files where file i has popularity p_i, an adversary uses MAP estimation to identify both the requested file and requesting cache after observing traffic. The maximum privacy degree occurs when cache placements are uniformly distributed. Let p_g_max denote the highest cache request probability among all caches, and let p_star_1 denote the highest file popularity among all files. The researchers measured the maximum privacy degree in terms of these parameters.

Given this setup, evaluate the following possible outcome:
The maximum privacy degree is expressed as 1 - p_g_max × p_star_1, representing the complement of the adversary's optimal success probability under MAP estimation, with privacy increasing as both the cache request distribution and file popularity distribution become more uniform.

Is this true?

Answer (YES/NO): YES